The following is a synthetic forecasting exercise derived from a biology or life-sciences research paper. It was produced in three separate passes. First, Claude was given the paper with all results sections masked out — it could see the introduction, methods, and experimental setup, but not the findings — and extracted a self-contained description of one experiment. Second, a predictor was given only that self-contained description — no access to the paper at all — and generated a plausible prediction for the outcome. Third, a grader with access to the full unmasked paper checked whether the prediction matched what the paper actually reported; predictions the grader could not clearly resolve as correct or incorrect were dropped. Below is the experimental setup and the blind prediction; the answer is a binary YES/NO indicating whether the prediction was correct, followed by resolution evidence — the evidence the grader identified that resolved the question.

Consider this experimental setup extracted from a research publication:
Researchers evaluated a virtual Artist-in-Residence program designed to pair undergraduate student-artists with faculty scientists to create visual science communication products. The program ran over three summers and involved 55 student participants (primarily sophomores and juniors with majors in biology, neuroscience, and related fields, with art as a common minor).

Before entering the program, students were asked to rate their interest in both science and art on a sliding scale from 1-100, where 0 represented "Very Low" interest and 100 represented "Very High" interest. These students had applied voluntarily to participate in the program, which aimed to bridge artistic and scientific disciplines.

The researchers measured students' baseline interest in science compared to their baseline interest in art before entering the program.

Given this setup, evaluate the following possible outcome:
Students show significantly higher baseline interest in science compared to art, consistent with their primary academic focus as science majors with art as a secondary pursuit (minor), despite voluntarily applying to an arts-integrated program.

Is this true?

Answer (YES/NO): NO